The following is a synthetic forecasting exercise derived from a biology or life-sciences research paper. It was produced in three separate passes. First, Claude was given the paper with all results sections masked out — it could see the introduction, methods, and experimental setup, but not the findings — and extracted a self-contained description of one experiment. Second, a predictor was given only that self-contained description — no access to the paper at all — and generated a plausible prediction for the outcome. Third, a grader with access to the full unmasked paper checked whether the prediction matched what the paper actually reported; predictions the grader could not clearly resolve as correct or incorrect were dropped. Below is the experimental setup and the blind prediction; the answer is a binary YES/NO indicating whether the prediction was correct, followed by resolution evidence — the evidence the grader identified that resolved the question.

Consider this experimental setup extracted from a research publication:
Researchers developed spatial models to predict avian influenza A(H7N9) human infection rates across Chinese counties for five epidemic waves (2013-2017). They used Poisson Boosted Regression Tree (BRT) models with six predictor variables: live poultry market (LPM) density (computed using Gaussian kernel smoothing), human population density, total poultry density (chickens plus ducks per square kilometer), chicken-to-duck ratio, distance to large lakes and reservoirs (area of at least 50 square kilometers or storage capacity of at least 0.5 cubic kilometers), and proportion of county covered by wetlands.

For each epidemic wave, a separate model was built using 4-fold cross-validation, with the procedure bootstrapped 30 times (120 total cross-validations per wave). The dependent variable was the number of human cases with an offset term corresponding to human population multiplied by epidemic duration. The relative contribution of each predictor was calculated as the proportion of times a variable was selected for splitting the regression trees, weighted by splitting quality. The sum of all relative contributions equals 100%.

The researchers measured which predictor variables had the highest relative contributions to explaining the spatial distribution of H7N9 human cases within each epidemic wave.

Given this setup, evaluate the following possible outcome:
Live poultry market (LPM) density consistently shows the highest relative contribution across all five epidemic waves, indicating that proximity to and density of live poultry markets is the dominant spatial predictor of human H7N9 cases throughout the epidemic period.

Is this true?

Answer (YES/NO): NO